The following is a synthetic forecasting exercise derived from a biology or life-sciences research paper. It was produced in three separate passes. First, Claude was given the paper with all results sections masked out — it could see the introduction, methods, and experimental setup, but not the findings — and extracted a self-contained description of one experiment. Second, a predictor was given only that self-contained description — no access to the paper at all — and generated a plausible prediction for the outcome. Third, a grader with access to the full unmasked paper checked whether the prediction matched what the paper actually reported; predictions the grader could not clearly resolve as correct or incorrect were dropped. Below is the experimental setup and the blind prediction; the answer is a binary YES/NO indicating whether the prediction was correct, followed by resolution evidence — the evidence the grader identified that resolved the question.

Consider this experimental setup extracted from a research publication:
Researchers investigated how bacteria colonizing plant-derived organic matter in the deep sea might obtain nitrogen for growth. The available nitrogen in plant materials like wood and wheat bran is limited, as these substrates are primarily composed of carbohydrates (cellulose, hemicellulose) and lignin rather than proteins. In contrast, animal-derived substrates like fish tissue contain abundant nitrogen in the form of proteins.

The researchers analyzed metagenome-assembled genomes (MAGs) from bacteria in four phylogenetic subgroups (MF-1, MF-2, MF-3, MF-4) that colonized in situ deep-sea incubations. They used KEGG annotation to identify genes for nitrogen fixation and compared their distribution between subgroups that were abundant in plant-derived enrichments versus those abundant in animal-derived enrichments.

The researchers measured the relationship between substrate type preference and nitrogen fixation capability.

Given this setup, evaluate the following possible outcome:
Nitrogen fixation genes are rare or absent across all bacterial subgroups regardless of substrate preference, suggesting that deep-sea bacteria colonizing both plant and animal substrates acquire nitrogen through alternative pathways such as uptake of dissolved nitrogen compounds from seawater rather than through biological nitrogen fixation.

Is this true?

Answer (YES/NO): NO